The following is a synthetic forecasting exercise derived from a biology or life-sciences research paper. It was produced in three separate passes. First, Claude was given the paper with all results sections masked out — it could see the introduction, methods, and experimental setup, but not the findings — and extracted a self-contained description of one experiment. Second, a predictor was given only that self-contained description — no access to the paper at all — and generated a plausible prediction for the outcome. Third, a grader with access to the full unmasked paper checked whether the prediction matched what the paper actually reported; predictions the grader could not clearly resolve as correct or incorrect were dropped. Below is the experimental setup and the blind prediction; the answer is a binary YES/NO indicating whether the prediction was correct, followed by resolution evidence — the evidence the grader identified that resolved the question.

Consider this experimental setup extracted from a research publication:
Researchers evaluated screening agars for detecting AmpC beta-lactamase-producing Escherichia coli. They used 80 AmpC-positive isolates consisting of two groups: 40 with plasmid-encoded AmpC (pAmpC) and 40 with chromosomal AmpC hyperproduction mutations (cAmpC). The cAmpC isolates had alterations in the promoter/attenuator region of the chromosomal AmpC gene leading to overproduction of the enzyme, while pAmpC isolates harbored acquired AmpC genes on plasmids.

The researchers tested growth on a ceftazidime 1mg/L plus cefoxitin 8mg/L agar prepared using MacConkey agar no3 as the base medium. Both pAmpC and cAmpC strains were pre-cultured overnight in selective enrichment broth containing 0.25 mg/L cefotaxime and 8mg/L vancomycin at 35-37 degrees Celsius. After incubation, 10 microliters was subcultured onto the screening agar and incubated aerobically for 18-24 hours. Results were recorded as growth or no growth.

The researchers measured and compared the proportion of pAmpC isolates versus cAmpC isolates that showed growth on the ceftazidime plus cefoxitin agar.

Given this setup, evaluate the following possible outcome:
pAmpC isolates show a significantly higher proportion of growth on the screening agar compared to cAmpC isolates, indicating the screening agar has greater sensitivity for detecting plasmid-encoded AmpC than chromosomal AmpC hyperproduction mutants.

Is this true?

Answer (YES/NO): NO